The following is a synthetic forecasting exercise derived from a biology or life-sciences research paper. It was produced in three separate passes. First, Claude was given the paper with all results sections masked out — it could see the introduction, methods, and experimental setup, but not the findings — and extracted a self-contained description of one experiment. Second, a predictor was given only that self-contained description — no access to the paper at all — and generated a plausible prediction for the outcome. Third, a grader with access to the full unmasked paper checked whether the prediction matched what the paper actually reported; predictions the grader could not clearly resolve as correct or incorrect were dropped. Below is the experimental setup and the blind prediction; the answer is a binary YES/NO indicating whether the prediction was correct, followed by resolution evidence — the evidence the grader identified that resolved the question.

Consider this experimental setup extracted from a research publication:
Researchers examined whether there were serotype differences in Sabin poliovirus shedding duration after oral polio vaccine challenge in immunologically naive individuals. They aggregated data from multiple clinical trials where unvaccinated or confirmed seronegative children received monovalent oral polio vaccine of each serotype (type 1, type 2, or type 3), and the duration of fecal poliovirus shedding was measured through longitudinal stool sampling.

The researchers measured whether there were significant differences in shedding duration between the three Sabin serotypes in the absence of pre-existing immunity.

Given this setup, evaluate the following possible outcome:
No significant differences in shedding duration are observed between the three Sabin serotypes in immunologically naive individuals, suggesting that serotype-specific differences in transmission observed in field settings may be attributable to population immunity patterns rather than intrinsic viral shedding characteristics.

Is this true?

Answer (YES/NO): YES